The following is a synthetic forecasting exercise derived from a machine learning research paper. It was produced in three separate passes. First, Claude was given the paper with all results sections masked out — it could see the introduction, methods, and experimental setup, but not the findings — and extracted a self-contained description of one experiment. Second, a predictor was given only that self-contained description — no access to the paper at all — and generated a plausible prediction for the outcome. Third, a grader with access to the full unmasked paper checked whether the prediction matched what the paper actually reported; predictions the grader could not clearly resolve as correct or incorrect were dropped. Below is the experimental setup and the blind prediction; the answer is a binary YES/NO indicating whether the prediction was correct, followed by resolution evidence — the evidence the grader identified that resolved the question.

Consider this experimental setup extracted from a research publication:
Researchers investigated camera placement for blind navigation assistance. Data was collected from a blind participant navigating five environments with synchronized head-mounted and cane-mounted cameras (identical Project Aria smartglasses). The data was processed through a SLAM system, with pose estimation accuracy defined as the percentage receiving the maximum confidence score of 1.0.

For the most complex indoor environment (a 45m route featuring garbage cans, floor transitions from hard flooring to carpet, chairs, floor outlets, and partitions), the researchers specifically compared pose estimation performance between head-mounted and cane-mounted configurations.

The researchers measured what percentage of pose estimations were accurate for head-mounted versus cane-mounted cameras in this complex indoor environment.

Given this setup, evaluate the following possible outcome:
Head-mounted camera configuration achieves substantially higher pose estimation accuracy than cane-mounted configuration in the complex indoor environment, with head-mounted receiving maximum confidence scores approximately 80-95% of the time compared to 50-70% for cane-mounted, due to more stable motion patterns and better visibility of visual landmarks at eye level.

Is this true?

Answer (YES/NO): NO